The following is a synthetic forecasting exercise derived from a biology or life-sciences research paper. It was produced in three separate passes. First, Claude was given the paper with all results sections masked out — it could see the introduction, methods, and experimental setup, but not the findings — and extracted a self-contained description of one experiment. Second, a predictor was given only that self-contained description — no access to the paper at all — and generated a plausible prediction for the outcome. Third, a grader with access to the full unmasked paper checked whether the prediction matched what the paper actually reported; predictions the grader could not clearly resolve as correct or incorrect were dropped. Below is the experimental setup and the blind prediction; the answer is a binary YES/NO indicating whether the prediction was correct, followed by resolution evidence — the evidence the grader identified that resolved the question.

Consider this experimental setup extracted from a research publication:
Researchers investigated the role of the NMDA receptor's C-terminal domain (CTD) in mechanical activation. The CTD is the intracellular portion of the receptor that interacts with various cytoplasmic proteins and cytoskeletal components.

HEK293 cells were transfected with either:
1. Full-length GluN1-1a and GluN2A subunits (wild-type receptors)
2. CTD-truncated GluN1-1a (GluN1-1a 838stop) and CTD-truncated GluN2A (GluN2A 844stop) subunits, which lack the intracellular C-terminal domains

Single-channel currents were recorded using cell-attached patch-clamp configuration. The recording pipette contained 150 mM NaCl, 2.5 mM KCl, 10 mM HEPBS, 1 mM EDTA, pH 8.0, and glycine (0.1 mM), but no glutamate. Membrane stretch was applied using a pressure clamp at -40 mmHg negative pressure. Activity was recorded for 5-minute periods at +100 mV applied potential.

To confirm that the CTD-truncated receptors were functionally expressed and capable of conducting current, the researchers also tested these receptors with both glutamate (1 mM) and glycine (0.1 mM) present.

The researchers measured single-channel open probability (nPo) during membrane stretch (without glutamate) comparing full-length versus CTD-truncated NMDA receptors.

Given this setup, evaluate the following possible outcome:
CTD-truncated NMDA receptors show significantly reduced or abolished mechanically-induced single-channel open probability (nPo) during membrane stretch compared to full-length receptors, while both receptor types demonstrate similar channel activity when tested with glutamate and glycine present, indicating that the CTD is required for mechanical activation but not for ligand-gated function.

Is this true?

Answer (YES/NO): NO